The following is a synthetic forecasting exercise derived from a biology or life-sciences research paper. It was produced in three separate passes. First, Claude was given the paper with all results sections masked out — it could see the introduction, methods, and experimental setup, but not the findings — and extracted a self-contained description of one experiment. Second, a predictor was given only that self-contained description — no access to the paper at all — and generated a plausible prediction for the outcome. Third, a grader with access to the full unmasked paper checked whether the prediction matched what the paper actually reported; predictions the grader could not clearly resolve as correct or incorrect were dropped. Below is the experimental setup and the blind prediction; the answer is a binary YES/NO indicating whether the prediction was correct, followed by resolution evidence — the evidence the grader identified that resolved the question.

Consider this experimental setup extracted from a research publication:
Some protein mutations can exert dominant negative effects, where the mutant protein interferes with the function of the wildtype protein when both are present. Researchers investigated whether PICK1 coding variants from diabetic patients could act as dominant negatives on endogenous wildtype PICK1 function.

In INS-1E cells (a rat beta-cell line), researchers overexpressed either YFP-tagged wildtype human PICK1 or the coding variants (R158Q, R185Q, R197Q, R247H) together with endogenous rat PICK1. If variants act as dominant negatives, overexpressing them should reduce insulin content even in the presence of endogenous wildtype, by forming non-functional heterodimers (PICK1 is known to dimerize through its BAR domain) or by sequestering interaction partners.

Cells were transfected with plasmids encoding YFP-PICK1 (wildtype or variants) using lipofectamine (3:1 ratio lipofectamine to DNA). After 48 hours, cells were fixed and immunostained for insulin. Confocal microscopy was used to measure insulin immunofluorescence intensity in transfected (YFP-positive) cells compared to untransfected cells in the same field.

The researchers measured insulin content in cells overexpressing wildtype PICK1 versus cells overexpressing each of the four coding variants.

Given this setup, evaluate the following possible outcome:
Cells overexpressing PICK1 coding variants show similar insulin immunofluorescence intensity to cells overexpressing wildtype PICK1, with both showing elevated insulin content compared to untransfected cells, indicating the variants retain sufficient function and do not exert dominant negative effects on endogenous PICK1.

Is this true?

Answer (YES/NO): NO